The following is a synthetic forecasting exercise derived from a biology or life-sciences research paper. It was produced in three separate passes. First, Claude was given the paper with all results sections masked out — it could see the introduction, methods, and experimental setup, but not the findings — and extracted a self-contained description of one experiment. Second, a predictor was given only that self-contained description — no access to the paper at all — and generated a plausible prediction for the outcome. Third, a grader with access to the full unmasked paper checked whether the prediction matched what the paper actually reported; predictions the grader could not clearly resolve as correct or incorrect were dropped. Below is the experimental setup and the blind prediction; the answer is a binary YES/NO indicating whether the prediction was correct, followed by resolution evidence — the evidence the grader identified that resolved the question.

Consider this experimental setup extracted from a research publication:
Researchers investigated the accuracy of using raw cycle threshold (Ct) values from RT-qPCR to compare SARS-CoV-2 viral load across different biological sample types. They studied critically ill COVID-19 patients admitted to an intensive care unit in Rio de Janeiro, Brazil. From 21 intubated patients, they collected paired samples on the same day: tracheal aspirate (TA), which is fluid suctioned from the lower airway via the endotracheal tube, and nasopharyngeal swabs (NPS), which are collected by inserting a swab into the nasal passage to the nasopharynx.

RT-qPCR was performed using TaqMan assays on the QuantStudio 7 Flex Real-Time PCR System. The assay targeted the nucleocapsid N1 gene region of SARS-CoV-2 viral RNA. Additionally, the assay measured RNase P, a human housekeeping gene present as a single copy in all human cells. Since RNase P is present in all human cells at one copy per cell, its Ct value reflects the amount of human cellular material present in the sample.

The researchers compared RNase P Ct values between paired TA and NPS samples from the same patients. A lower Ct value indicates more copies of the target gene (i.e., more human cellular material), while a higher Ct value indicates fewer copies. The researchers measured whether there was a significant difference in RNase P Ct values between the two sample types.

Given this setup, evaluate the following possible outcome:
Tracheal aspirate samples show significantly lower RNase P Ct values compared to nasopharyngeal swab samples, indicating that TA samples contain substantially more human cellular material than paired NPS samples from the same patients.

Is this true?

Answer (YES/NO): YES